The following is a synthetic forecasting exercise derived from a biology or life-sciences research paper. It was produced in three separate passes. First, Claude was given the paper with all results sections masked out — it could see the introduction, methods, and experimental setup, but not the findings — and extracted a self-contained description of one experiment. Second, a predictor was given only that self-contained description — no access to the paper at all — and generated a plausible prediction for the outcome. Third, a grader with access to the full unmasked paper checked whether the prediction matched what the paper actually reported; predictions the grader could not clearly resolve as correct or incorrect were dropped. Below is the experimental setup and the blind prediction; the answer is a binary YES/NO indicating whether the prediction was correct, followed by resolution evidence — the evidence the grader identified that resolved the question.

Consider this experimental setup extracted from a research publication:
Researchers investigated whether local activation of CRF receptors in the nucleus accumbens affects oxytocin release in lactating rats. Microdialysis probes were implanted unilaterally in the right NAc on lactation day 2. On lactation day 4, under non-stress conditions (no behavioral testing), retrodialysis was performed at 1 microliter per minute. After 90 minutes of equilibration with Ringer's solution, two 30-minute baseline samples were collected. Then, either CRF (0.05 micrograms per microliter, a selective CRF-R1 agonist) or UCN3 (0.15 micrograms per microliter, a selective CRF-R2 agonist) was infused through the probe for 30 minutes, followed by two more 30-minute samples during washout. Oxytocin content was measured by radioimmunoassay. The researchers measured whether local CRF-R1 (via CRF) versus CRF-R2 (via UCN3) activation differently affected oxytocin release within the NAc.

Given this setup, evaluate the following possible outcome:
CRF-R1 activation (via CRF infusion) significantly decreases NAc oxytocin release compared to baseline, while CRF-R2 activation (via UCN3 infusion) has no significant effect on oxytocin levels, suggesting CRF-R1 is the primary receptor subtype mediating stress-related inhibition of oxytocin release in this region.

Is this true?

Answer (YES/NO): NO